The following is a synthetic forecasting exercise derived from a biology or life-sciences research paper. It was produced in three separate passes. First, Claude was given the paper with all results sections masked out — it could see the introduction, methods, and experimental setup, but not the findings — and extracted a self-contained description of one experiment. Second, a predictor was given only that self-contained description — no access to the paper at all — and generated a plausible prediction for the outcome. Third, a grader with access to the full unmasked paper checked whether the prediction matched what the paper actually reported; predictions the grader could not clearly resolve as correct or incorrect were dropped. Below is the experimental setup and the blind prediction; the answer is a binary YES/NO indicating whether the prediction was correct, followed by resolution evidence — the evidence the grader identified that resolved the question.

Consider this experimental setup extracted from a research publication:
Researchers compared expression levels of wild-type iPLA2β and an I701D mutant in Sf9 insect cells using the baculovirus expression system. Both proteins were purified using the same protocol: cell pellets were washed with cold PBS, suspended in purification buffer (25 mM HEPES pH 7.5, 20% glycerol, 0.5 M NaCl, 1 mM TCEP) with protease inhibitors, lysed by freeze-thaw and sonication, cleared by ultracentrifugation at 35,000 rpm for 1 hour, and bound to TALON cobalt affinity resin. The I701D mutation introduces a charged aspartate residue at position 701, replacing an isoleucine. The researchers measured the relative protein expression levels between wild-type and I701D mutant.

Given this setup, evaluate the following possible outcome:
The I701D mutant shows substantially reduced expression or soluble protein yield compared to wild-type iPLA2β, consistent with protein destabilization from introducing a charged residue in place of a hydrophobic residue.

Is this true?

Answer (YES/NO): NO